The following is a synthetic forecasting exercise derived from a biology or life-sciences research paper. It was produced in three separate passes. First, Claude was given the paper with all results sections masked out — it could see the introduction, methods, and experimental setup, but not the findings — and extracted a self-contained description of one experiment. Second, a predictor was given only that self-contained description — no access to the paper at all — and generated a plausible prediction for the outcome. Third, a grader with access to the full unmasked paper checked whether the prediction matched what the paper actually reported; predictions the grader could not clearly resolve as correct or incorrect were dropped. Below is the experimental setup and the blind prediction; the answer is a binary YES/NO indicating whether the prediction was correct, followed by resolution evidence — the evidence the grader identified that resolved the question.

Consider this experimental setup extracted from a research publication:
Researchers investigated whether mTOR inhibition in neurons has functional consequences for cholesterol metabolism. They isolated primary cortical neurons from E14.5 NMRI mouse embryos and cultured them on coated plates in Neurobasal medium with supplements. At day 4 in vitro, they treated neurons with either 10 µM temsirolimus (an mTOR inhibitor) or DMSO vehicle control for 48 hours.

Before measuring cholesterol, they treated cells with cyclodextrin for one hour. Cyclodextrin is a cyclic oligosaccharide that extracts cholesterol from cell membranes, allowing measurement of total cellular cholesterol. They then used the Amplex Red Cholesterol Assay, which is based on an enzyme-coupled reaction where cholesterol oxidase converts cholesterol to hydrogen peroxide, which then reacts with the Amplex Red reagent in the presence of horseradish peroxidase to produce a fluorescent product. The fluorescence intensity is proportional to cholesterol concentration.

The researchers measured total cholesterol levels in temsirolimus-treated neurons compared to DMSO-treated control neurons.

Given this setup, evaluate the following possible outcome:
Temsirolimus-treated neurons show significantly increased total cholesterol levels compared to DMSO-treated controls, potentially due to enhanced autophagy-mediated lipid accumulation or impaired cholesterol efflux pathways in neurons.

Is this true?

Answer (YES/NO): NO